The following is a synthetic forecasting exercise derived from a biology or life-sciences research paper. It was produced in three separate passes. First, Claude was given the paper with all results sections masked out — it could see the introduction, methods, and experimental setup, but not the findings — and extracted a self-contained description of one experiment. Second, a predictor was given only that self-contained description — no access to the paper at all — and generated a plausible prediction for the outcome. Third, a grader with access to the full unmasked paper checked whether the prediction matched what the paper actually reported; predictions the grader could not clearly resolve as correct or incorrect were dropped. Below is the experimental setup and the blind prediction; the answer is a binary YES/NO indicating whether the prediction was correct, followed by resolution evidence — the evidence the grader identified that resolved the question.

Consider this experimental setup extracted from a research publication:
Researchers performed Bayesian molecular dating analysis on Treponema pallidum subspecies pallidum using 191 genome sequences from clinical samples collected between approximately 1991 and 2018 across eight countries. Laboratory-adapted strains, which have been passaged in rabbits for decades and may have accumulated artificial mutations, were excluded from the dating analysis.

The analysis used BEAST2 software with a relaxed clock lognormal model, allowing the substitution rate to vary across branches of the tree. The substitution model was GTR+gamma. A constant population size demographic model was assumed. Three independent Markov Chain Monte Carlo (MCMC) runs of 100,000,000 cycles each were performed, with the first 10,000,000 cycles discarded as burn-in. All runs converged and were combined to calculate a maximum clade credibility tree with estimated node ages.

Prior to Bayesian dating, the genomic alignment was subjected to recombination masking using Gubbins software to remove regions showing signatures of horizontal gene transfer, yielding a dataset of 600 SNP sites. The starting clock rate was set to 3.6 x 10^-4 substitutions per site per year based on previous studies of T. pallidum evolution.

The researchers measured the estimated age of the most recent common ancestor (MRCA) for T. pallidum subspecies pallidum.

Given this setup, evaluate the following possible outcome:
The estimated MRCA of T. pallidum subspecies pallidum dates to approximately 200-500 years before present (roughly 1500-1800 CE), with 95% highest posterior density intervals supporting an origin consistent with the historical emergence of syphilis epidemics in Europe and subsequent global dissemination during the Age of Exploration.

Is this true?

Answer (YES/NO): YES